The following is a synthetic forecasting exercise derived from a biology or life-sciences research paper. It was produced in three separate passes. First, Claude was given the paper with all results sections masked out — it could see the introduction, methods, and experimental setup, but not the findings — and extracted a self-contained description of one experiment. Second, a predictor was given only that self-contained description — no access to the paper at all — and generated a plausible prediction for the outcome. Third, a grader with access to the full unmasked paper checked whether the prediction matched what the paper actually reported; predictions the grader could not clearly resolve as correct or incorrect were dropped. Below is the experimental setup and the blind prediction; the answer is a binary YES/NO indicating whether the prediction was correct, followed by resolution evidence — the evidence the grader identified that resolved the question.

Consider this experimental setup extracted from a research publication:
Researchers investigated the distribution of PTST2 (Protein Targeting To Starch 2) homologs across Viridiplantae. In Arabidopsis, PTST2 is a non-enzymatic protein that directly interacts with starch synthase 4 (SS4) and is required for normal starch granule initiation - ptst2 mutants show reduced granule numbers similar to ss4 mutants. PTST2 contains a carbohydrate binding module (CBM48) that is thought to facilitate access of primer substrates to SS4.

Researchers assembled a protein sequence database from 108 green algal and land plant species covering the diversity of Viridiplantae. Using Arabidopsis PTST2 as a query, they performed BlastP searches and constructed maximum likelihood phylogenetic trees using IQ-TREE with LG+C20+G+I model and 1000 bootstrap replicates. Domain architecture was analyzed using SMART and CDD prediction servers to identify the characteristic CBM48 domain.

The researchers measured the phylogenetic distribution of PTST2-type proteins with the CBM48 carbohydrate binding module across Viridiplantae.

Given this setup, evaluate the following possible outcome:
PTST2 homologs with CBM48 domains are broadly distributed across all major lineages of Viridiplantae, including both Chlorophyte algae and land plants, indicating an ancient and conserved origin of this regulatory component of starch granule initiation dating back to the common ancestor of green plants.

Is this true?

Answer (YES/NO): NO